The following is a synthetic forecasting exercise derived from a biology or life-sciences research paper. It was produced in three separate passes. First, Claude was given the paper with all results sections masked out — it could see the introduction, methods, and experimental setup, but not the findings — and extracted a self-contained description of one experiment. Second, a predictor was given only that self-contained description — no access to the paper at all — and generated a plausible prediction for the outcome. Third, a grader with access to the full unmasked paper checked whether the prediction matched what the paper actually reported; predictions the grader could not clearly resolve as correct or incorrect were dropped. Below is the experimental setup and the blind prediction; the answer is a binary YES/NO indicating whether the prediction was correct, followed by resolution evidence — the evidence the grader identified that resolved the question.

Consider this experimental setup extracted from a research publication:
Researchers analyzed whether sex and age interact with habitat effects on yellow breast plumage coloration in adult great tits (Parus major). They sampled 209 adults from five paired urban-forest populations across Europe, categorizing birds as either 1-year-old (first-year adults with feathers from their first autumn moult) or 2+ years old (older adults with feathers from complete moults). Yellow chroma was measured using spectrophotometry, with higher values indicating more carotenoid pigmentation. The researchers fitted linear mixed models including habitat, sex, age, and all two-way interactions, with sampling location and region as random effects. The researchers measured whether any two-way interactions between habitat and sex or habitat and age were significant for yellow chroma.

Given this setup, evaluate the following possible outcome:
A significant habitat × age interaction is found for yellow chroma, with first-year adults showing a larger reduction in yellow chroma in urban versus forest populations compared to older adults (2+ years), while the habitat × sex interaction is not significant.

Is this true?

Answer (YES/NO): NO